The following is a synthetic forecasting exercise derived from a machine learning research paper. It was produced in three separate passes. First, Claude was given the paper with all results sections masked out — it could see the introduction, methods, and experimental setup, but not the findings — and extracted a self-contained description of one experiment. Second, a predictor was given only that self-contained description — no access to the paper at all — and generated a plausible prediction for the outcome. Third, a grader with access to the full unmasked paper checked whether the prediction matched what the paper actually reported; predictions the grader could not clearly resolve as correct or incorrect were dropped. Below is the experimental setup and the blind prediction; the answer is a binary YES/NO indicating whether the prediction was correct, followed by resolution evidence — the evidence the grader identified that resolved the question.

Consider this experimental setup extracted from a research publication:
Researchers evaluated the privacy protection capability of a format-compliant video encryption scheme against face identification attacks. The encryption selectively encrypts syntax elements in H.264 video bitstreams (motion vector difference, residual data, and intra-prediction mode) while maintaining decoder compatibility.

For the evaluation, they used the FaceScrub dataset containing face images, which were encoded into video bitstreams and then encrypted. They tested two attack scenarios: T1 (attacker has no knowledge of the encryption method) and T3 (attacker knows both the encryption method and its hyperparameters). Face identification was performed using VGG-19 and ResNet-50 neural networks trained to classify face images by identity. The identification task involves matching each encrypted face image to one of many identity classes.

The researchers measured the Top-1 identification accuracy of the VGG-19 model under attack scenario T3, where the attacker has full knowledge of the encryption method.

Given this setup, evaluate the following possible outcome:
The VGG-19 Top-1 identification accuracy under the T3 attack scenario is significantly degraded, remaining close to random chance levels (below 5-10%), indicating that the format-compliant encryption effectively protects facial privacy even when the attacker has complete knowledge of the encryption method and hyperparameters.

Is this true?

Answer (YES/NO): NO